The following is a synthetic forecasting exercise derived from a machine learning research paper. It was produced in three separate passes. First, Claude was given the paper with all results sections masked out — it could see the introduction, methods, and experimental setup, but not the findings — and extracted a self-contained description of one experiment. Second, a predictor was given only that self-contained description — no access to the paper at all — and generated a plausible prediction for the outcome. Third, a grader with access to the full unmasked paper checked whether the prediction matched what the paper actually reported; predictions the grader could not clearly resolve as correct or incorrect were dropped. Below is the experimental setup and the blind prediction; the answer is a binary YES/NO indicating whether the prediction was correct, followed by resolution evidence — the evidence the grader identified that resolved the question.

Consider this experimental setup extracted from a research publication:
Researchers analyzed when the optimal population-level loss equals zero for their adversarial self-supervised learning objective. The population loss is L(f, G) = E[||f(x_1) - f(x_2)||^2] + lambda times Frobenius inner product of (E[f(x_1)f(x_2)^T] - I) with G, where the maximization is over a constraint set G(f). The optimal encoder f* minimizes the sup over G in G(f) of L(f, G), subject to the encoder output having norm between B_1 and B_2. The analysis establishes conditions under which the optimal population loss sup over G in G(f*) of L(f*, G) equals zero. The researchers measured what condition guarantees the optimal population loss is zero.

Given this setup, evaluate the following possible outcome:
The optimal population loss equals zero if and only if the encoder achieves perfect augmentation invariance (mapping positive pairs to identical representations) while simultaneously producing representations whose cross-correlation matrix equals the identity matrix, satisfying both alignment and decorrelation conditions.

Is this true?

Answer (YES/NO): NO